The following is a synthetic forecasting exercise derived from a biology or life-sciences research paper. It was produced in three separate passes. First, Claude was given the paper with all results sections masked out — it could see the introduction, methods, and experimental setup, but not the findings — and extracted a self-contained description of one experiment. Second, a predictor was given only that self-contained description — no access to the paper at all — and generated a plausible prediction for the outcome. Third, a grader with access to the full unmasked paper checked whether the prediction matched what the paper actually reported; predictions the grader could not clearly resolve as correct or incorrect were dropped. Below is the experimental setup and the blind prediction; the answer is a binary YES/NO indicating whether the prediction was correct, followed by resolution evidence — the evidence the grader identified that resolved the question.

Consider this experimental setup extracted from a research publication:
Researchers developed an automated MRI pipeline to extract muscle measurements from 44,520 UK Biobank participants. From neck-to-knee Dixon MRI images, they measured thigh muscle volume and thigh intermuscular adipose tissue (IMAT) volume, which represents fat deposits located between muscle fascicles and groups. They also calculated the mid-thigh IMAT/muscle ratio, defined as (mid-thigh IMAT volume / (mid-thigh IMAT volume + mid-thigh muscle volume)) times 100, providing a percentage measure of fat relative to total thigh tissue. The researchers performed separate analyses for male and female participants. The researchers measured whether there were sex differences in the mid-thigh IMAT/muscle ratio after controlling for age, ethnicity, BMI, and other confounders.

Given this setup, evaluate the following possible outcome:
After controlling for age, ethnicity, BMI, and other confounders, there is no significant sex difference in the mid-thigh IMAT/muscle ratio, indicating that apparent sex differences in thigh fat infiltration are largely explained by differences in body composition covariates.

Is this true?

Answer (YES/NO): NO